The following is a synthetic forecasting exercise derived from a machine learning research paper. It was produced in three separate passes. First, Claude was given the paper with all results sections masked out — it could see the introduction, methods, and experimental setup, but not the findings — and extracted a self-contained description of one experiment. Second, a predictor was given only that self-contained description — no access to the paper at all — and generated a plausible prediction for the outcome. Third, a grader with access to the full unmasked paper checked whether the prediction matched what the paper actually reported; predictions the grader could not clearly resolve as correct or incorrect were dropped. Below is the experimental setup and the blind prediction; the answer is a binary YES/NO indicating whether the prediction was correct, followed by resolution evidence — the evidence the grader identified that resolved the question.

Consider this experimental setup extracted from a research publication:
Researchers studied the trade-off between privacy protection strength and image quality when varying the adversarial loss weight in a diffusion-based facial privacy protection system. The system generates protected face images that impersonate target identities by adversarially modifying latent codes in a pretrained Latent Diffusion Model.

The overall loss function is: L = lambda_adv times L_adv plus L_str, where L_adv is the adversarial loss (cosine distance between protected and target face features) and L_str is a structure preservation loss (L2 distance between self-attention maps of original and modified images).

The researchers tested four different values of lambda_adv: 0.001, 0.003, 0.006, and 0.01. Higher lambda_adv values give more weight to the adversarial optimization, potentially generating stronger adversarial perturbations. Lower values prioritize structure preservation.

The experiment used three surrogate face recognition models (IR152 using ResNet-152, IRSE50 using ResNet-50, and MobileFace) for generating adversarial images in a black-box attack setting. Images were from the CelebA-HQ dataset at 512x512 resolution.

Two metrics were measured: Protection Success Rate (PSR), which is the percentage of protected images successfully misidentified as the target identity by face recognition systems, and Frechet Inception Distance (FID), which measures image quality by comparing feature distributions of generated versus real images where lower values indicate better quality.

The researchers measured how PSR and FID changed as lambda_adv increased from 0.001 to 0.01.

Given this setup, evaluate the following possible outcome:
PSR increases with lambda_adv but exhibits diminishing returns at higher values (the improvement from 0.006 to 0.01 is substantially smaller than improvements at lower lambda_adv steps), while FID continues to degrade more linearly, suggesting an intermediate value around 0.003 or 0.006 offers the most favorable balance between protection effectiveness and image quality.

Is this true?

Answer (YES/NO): NO